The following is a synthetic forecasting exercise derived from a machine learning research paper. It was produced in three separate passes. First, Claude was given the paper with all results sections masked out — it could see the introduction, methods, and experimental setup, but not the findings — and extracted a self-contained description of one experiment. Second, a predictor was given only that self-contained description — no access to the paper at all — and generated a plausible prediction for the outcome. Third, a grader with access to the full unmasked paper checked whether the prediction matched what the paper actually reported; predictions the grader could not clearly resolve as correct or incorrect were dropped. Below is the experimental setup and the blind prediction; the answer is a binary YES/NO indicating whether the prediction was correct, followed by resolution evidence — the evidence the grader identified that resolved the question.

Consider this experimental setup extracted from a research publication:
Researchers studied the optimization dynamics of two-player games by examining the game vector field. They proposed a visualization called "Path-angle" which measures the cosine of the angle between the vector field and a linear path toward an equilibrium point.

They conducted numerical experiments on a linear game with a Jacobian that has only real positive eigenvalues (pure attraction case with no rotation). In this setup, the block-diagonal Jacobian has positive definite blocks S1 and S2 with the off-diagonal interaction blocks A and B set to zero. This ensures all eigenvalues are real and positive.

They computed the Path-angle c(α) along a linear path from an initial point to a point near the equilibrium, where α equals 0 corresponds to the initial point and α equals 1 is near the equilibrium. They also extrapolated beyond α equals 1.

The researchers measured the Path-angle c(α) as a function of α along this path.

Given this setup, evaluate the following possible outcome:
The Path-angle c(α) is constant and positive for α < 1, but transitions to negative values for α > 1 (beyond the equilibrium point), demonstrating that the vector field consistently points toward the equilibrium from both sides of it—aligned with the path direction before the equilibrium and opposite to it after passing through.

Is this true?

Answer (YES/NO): YES